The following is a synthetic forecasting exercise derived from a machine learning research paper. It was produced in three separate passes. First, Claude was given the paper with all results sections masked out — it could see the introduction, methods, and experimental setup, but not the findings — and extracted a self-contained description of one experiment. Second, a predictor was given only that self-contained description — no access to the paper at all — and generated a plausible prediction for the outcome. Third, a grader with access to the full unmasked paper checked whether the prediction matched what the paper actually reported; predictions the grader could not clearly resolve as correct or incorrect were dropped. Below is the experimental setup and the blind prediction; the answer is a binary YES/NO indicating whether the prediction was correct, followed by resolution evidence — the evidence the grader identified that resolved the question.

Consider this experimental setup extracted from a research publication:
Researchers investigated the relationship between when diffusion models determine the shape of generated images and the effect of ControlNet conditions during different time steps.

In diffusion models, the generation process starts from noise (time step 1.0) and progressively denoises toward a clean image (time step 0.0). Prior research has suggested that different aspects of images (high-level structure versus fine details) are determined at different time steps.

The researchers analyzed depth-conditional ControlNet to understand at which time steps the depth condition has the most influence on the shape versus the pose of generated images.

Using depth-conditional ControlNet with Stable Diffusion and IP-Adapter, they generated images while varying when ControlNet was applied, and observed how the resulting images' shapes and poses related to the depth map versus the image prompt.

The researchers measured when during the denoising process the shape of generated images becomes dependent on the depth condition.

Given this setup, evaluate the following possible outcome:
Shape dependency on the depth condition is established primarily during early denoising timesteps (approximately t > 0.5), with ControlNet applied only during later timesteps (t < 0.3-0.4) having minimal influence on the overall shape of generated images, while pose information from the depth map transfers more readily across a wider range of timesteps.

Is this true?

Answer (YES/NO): NO